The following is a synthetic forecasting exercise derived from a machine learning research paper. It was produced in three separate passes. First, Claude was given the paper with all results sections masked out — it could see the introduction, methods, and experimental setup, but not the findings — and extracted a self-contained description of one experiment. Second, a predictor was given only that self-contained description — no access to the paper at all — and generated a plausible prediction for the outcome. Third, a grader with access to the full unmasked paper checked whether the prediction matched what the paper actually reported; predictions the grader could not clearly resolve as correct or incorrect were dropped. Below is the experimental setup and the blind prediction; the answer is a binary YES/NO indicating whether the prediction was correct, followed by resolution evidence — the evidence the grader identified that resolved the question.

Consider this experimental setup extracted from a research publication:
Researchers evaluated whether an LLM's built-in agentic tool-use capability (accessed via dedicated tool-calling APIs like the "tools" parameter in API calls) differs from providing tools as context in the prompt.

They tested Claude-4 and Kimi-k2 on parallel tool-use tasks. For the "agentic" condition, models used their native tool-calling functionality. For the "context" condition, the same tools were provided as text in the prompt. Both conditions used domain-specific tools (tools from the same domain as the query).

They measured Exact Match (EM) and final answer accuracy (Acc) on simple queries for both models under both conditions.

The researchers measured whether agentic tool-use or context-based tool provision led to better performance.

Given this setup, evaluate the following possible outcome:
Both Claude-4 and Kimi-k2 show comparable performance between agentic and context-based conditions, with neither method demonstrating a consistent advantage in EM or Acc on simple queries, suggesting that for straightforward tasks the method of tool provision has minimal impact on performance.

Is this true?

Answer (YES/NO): YES